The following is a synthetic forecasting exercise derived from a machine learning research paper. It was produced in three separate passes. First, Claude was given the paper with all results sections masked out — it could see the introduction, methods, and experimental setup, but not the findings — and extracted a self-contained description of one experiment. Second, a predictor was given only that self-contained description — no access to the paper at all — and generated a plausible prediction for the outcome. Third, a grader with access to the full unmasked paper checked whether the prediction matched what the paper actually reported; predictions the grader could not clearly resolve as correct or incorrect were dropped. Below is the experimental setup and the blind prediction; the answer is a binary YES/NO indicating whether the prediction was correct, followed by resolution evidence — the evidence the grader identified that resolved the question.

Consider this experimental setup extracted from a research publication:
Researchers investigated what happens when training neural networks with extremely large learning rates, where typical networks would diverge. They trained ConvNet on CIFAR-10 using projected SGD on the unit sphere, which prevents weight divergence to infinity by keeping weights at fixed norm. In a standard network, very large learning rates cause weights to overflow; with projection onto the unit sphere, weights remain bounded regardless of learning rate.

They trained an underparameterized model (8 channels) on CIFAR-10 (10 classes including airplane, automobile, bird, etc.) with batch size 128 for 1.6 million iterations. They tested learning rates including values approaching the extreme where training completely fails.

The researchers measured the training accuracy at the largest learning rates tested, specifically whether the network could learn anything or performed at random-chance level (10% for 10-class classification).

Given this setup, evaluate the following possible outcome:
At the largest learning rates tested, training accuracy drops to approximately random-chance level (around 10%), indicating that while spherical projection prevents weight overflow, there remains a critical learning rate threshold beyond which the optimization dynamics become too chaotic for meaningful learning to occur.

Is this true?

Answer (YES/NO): YES